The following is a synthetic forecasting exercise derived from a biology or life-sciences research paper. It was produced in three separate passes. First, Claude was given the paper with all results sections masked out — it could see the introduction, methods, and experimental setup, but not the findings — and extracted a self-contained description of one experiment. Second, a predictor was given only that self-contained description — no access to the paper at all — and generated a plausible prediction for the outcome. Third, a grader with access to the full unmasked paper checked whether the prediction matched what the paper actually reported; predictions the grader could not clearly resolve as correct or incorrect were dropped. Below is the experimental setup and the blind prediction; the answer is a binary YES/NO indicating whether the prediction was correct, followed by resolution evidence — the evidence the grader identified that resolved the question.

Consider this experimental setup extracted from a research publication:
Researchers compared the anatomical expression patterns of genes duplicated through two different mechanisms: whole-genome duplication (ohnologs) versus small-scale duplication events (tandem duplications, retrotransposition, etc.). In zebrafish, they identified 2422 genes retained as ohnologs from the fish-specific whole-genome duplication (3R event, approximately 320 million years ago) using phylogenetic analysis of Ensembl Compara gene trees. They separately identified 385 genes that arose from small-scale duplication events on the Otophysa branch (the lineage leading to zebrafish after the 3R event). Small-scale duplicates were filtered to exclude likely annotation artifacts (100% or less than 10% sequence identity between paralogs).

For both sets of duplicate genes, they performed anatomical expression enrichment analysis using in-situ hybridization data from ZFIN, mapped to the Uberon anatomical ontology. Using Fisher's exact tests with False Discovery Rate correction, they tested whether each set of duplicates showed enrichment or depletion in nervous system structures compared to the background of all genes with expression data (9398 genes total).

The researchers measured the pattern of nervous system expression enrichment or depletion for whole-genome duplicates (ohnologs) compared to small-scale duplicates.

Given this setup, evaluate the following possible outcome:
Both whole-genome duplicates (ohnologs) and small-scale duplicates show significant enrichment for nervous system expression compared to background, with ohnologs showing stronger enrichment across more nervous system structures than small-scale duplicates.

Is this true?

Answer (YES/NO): NO